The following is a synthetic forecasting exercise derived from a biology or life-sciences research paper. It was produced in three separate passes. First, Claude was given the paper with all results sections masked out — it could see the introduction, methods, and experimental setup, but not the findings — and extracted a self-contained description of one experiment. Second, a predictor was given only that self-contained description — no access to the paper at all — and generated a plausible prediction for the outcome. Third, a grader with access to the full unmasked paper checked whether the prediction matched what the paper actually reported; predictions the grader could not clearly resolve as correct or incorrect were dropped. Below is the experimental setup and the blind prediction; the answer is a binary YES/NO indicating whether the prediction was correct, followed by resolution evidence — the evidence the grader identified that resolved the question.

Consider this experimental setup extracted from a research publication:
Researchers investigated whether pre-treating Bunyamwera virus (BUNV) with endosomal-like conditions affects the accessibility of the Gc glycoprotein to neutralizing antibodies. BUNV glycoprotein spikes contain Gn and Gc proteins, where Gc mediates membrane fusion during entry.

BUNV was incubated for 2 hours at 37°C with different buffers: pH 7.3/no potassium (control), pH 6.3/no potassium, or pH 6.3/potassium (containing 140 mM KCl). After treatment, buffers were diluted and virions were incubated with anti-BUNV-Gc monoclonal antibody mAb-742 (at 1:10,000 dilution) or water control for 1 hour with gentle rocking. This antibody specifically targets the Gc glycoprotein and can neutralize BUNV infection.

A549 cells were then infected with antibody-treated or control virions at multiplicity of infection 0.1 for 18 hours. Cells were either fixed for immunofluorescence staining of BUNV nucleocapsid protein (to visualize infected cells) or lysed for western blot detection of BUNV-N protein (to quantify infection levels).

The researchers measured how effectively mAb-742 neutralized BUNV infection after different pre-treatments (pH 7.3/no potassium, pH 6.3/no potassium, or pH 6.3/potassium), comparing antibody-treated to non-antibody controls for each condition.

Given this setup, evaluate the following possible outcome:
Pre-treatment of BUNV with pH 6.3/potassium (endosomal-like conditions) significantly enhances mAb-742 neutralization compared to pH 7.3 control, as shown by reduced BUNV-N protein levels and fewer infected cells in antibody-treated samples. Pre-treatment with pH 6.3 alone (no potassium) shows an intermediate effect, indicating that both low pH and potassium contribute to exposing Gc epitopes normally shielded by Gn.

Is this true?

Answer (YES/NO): NO